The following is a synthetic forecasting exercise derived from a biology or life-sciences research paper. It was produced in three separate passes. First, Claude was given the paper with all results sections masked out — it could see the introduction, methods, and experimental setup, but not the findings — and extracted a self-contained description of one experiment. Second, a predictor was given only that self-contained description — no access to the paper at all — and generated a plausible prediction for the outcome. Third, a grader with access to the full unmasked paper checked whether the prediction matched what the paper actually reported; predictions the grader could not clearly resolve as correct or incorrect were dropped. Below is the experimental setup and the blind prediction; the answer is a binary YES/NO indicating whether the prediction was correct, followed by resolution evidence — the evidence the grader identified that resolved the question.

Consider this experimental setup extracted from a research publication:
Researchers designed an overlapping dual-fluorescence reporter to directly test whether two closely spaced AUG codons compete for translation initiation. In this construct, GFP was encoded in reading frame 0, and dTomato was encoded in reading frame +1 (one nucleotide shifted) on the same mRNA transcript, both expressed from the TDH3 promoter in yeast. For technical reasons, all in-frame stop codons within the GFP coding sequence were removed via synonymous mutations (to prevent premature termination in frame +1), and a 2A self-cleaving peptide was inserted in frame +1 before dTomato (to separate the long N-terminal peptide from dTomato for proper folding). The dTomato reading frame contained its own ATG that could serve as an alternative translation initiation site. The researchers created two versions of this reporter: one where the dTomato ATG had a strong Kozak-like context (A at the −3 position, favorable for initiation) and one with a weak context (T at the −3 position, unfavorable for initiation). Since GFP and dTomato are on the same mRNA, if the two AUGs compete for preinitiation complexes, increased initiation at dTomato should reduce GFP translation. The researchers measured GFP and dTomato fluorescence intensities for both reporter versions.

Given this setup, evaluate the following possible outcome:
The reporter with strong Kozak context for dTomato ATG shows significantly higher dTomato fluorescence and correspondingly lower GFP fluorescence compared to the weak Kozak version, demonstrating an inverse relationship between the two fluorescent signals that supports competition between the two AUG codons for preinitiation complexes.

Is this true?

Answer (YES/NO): YES